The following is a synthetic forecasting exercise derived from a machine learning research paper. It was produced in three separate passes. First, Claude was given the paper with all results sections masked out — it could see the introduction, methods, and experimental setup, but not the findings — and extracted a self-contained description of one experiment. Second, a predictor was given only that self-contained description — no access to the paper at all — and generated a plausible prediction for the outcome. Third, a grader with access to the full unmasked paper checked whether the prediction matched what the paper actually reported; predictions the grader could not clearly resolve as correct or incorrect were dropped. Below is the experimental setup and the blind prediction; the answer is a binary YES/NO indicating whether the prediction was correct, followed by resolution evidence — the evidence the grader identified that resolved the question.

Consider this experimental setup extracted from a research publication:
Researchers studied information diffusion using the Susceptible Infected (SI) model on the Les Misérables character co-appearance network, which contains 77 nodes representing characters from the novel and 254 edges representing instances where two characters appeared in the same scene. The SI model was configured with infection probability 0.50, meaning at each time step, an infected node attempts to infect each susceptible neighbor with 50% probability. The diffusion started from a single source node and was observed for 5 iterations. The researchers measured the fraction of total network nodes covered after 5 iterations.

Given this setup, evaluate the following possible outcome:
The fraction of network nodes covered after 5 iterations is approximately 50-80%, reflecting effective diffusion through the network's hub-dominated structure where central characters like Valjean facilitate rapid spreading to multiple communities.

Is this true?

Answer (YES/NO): NO